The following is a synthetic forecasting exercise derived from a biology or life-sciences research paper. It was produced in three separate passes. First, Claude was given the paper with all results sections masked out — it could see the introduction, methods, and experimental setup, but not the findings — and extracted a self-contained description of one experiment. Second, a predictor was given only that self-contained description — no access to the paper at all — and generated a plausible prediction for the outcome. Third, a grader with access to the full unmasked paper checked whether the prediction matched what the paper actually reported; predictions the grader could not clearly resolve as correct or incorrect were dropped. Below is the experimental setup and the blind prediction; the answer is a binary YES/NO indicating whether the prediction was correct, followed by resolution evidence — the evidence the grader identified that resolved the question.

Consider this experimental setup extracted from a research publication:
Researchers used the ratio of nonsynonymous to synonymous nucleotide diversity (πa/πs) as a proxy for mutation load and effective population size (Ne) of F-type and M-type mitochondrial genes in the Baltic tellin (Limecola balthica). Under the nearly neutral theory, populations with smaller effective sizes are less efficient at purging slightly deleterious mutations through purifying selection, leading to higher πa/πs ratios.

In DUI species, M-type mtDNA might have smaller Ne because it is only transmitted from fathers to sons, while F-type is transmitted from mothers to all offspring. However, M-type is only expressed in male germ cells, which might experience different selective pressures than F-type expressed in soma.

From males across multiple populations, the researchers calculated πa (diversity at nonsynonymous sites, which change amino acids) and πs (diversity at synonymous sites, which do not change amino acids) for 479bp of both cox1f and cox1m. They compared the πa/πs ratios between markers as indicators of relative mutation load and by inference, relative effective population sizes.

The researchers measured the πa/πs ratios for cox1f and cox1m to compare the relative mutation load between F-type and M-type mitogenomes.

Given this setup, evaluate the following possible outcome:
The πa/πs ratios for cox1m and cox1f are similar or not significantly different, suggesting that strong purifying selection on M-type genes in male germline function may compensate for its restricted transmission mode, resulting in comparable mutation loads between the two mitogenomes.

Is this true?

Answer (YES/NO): YES